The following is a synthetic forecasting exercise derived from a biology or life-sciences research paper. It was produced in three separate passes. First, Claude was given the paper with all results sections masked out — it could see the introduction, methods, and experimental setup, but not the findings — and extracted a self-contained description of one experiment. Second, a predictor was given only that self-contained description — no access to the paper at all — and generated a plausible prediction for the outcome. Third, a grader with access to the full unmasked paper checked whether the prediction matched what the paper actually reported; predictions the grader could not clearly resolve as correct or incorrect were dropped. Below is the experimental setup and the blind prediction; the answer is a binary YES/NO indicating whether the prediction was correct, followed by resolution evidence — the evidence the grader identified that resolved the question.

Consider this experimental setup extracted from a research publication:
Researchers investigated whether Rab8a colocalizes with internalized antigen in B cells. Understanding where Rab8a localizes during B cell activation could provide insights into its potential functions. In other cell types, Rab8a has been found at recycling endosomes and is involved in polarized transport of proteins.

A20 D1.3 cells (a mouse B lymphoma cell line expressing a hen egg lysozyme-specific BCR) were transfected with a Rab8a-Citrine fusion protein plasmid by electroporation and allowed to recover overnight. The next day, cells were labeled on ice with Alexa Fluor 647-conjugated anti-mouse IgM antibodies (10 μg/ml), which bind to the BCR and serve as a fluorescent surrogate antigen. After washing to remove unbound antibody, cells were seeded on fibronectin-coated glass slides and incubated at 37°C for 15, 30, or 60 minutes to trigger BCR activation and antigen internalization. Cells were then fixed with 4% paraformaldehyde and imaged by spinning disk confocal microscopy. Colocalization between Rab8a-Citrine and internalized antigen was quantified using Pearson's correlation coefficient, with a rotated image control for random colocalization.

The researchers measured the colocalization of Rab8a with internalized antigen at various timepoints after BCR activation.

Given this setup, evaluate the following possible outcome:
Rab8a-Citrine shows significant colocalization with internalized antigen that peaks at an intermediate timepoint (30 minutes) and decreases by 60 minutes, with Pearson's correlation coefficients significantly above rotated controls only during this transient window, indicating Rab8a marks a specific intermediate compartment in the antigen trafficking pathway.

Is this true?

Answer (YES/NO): NO